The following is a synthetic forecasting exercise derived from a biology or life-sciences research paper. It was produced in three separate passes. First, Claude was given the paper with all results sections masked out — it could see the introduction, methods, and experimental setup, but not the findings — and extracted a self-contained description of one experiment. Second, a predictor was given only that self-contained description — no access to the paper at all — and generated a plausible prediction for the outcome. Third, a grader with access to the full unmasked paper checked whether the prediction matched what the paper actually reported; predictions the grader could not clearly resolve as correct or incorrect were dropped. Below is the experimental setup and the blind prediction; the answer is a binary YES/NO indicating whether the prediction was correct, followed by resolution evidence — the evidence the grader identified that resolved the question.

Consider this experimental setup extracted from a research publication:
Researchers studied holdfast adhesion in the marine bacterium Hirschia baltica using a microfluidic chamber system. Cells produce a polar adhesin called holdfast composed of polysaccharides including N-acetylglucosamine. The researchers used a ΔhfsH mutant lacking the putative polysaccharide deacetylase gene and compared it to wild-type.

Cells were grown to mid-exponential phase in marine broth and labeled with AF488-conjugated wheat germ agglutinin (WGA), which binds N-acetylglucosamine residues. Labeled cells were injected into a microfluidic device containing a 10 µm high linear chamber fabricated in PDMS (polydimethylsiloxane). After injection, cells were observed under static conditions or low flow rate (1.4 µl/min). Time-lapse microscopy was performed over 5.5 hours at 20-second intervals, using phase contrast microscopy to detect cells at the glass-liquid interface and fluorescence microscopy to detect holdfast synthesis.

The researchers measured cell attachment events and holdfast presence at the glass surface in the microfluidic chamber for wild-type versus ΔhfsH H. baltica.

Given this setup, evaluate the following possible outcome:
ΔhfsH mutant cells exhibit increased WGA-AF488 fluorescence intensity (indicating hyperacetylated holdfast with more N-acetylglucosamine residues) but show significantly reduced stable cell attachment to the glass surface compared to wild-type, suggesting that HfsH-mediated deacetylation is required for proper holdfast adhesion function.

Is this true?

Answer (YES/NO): NO